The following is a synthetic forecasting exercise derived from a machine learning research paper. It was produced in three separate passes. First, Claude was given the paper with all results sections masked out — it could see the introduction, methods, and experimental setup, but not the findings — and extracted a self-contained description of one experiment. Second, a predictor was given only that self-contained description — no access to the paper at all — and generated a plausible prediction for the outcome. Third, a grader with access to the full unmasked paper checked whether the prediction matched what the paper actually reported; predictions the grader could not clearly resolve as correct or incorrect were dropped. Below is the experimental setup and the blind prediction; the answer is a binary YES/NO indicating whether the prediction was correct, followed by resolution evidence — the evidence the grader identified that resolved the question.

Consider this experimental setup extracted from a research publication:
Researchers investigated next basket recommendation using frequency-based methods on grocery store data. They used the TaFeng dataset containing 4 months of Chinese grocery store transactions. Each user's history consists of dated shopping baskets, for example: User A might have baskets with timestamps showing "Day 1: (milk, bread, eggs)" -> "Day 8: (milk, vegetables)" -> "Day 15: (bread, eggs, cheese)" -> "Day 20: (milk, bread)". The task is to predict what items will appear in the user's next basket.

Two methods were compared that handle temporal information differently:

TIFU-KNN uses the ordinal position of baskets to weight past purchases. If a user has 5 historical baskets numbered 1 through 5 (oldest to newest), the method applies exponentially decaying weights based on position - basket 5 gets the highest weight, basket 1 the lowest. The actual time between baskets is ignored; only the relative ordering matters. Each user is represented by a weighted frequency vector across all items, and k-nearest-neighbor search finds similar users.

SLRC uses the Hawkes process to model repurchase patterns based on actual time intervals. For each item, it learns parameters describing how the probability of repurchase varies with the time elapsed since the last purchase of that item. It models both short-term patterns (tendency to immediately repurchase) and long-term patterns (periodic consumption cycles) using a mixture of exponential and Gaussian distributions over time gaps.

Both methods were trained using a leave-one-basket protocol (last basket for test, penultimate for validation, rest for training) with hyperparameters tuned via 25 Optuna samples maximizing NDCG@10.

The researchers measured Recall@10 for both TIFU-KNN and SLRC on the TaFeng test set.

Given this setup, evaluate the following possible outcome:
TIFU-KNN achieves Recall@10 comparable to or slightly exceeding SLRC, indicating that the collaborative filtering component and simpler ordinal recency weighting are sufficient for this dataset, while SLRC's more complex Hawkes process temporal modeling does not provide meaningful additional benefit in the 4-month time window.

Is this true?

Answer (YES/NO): NO